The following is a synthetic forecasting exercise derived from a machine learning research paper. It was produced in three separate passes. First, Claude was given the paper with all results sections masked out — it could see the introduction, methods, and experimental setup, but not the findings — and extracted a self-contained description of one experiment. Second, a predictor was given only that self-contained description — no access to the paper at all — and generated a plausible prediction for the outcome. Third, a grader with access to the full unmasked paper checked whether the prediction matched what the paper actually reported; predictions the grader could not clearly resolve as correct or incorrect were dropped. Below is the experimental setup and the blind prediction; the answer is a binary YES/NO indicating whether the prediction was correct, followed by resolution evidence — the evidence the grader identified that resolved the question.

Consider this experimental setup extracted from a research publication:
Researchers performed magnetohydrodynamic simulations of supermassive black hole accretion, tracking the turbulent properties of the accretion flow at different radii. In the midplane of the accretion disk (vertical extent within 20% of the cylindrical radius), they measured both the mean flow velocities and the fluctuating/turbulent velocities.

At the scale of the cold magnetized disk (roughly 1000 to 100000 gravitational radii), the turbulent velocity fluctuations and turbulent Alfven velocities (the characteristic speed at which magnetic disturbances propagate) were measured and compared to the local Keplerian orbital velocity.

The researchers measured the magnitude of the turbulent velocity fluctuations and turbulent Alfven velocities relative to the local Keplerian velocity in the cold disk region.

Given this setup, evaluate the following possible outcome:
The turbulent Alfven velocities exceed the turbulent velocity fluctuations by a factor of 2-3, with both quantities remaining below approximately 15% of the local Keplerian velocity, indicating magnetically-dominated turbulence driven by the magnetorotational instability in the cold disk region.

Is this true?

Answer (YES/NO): NO